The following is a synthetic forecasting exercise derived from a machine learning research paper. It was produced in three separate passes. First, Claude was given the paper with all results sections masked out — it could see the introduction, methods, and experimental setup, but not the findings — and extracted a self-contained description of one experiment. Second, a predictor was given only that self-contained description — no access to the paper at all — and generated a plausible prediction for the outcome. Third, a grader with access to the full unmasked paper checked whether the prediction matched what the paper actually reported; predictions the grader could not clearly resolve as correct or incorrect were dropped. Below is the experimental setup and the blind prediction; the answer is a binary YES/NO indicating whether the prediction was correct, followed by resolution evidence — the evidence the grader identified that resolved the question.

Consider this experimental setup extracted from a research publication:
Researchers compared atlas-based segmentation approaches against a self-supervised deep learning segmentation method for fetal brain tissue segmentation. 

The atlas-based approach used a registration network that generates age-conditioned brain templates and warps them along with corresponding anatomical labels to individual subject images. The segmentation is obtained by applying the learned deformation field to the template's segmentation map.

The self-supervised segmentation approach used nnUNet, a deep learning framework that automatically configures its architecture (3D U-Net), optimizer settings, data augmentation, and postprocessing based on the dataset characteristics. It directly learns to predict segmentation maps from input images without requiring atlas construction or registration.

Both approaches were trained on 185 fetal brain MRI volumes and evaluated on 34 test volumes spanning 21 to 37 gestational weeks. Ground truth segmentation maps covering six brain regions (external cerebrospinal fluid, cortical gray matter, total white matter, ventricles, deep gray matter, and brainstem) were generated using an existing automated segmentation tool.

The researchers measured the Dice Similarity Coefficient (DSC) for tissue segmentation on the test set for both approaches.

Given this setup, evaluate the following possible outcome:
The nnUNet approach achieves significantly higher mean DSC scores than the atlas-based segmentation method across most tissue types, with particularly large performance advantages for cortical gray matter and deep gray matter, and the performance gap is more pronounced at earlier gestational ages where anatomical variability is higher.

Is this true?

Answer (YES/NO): NO